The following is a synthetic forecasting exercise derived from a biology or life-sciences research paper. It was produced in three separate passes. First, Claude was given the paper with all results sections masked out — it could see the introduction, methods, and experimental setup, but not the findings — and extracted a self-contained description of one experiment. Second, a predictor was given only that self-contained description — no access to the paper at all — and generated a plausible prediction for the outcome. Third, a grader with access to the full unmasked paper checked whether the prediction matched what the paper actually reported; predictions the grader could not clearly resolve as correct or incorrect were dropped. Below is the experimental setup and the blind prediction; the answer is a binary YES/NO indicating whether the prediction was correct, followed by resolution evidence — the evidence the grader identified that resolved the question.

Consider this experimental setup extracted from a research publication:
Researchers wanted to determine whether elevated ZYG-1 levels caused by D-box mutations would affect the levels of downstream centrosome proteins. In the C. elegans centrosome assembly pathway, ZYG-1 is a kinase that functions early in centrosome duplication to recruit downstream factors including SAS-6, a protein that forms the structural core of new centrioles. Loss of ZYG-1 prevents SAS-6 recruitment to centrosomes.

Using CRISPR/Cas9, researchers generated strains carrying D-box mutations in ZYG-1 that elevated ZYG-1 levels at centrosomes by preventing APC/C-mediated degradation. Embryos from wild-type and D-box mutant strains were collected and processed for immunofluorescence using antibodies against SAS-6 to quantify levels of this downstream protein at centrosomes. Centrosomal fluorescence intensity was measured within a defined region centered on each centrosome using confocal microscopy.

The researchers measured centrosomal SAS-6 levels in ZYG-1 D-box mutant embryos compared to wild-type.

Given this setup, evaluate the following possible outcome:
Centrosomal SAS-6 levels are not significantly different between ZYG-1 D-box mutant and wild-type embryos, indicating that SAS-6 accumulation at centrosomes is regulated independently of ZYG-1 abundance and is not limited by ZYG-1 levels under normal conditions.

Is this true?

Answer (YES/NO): NO